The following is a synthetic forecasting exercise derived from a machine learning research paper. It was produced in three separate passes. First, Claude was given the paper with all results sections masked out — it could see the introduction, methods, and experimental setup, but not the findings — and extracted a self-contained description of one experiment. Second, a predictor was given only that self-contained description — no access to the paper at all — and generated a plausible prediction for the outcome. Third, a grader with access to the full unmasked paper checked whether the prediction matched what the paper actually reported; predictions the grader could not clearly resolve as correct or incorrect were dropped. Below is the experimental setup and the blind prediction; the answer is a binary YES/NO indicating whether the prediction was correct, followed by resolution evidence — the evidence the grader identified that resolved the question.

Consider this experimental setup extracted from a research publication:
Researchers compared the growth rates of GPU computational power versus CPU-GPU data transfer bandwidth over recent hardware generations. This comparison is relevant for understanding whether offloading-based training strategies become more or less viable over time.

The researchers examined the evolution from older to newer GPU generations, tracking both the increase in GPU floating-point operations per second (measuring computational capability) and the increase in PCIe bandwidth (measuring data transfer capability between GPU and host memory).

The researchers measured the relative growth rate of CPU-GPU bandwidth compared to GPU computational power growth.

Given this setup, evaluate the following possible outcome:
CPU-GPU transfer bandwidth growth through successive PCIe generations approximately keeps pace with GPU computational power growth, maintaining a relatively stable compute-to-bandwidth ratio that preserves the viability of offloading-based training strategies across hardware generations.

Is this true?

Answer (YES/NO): NO